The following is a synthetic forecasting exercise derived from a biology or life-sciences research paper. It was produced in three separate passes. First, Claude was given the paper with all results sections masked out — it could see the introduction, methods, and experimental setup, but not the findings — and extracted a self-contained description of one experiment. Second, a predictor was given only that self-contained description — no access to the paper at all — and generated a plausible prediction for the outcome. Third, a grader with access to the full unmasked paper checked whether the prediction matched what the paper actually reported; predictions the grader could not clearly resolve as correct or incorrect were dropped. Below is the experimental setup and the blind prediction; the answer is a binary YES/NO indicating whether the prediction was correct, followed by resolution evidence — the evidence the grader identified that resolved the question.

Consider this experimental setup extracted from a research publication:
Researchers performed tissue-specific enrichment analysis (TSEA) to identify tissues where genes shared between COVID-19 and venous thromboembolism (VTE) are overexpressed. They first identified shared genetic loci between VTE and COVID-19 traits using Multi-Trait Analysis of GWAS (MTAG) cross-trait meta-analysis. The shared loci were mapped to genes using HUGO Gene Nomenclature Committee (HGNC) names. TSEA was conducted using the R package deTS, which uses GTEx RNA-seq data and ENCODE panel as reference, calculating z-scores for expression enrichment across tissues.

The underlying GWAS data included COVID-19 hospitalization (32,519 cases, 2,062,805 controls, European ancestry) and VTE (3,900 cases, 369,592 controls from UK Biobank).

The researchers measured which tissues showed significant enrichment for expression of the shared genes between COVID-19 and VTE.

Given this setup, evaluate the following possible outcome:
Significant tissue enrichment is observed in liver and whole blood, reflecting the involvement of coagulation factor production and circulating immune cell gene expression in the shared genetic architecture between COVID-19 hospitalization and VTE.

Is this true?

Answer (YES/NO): NO